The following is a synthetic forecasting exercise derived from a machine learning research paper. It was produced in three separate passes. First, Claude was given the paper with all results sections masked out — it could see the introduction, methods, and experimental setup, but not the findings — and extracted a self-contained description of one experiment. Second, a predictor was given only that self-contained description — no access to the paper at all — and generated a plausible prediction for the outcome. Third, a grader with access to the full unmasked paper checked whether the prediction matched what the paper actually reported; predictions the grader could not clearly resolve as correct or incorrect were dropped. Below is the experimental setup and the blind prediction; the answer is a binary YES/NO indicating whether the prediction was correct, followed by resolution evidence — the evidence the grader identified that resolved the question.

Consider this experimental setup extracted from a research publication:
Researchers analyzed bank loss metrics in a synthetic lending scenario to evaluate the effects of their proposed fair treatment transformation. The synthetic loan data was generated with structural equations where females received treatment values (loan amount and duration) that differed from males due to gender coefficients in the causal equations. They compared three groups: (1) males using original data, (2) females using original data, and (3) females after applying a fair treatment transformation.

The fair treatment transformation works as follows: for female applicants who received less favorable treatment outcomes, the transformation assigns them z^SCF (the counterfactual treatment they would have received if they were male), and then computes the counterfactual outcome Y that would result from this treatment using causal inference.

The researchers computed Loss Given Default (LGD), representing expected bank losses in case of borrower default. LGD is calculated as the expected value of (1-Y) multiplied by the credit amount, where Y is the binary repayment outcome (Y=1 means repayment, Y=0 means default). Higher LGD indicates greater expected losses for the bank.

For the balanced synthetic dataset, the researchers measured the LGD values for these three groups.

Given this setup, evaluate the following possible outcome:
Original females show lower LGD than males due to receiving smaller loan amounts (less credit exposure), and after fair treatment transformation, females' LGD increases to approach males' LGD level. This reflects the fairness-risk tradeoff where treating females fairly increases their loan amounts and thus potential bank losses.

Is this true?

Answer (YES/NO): NO